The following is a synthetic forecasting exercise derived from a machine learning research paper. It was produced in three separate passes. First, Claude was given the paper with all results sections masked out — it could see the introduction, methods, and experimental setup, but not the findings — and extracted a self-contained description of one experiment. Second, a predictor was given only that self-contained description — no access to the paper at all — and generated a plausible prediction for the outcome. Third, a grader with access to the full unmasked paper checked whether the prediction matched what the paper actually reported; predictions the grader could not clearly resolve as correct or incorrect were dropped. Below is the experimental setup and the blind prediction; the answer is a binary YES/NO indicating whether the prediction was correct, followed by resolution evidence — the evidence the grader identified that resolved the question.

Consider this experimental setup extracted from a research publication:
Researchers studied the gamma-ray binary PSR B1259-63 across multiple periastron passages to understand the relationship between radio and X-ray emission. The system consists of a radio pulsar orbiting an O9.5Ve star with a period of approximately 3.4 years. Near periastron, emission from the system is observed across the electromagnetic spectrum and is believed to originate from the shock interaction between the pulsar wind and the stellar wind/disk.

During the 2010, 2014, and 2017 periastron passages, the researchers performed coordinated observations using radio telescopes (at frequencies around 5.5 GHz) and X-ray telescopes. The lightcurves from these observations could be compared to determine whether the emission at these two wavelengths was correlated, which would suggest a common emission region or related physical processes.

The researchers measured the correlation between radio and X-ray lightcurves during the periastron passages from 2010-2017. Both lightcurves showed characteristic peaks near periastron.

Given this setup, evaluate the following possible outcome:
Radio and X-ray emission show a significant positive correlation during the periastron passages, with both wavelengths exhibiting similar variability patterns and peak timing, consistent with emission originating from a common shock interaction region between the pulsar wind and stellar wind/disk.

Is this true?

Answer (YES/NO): YES